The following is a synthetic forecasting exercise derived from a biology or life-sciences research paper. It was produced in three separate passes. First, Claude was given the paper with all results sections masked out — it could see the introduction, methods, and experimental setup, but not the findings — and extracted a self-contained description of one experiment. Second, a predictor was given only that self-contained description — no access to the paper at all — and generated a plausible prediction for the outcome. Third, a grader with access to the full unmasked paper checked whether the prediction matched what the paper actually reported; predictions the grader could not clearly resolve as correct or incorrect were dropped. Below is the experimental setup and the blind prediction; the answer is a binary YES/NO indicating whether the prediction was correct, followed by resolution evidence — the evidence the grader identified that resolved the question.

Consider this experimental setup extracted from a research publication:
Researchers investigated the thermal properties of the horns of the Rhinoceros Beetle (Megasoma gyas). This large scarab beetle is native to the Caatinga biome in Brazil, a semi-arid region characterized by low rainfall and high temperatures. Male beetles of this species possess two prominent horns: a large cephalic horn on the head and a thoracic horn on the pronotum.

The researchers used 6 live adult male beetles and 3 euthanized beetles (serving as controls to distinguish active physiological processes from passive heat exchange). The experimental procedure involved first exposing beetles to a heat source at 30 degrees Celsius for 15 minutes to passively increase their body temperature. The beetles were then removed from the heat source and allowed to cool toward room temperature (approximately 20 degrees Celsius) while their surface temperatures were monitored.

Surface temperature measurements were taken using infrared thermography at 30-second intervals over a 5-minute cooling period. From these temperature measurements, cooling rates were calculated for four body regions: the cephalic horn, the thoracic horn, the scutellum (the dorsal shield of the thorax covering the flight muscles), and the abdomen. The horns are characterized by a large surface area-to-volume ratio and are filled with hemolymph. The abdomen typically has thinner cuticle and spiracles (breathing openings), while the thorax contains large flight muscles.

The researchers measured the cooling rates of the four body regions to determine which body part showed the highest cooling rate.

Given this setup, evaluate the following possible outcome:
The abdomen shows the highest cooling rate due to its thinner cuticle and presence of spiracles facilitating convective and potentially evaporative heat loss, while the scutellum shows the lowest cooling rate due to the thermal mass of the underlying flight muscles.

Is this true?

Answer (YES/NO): NO